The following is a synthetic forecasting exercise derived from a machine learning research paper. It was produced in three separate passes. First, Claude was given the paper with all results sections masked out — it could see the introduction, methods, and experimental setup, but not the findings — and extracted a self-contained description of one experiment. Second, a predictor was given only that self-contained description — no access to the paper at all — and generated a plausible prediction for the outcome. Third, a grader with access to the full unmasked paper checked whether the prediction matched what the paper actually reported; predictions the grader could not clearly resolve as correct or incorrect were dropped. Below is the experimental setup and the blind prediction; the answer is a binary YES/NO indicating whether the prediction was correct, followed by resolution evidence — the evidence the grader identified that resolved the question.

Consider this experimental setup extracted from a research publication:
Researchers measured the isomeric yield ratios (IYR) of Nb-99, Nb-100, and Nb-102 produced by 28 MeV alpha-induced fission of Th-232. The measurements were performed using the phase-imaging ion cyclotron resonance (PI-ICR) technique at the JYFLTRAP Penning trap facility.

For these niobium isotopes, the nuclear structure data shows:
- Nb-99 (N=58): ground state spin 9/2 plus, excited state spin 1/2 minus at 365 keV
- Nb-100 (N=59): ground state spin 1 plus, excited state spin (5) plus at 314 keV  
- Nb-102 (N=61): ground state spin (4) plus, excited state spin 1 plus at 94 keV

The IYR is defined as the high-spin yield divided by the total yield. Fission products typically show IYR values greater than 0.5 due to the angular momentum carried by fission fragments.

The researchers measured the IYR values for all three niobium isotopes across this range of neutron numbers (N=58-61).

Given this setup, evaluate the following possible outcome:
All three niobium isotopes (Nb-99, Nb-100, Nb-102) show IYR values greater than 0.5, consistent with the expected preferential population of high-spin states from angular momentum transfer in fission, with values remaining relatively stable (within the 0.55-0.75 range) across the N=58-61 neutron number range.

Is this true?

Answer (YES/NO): NO